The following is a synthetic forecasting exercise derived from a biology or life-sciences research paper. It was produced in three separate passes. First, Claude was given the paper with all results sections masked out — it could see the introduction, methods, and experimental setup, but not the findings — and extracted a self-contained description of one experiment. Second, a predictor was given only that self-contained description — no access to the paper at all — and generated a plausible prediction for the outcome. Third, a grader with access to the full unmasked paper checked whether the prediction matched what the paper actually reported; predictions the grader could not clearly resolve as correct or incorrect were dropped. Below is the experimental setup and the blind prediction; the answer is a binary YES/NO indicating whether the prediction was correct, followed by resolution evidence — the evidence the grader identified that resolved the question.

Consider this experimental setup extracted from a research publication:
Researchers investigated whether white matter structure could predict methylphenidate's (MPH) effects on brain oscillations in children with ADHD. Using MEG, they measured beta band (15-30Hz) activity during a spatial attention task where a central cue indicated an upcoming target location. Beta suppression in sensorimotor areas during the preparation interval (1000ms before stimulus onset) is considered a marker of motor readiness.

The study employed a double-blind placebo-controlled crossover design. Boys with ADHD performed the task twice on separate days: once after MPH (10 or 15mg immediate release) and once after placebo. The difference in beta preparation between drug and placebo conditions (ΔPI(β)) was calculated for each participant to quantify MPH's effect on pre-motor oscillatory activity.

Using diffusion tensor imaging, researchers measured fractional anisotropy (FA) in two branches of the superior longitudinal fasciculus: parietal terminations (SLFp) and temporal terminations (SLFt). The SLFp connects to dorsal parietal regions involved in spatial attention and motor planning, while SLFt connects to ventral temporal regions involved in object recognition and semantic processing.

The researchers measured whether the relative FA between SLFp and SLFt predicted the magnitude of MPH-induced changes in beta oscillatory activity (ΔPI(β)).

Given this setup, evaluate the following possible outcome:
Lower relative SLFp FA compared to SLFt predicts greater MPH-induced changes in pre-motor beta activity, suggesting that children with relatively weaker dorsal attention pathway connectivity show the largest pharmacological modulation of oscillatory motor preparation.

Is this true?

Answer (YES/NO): NO